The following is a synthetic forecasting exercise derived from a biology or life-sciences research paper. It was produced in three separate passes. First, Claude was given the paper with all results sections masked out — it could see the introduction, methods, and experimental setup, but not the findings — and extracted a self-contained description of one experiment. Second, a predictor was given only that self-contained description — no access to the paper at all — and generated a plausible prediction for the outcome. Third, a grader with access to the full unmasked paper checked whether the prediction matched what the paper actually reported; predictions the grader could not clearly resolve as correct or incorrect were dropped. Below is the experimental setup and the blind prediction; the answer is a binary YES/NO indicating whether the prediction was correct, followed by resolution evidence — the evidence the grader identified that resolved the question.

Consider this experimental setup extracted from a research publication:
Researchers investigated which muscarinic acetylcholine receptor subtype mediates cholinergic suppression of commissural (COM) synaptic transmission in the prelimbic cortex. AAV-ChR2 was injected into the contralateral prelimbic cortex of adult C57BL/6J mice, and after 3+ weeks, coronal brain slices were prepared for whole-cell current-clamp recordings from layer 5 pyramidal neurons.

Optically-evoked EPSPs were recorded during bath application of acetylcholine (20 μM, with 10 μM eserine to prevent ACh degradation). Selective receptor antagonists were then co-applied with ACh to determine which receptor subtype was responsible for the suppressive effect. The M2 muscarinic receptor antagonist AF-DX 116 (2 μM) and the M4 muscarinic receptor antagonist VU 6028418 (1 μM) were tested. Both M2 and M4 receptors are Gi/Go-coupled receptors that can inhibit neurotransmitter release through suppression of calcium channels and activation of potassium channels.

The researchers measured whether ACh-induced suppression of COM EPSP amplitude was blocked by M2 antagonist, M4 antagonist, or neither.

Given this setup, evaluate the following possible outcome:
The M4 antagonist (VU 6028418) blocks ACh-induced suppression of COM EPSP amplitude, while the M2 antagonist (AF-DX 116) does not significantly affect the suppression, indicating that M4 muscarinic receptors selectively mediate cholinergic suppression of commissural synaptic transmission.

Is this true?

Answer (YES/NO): NO